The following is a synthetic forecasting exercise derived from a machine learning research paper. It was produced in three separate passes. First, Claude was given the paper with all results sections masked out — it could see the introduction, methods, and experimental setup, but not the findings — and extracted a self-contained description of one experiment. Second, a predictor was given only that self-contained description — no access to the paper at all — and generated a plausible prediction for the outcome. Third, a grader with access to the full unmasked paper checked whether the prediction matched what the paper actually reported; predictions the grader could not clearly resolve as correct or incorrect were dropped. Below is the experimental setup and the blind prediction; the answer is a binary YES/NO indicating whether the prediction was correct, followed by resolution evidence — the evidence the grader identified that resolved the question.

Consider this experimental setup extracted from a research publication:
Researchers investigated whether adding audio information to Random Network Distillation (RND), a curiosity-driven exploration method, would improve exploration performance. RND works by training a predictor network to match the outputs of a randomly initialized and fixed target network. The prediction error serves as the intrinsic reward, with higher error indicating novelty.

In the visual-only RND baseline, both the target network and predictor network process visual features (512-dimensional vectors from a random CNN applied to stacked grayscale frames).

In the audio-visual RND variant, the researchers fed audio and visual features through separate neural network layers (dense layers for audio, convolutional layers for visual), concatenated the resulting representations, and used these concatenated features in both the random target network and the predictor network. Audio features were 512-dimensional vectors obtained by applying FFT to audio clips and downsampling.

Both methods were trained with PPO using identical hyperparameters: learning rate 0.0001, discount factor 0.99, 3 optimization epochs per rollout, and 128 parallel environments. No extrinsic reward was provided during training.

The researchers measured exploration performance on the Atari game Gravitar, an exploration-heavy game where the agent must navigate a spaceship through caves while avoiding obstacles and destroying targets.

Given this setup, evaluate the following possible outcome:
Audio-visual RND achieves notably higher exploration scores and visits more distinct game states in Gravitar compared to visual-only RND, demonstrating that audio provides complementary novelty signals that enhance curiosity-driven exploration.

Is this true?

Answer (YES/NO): NO